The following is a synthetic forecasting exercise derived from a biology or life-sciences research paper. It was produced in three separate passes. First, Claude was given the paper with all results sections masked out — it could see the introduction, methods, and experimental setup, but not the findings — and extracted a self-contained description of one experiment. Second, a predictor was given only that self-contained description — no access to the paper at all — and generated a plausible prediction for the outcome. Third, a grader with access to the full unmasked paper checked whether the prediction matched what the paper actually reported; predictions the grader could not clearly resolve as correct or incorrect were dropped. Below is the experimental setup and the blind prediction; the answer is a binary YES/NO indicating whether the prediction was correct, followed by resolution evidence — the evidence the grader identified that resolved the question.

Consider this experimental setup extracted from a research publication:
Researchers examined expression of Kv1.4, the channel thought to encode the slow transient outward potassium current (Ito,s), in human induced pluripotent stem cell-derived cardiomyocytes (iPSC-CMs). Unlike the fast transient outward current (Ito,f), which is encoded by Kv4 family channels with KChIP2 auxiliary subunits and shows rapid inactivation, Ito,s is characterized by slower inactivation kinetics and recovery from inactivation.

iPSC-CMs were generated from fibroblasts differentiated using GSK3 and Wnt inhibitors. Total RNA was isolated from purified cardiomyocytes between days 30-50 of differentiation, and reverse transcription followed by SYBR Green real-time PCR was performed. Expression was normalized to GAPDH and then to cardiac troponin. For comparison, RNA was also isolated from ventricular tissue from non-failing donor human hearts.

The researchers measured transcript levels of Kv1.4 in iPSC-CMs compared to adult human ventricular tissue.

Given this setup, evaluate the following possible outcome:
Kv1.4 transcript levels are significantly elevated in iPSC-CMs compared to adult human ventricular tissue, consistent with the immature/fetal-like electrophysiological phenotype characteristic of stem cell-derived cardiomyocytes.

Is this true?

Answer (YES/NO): NO